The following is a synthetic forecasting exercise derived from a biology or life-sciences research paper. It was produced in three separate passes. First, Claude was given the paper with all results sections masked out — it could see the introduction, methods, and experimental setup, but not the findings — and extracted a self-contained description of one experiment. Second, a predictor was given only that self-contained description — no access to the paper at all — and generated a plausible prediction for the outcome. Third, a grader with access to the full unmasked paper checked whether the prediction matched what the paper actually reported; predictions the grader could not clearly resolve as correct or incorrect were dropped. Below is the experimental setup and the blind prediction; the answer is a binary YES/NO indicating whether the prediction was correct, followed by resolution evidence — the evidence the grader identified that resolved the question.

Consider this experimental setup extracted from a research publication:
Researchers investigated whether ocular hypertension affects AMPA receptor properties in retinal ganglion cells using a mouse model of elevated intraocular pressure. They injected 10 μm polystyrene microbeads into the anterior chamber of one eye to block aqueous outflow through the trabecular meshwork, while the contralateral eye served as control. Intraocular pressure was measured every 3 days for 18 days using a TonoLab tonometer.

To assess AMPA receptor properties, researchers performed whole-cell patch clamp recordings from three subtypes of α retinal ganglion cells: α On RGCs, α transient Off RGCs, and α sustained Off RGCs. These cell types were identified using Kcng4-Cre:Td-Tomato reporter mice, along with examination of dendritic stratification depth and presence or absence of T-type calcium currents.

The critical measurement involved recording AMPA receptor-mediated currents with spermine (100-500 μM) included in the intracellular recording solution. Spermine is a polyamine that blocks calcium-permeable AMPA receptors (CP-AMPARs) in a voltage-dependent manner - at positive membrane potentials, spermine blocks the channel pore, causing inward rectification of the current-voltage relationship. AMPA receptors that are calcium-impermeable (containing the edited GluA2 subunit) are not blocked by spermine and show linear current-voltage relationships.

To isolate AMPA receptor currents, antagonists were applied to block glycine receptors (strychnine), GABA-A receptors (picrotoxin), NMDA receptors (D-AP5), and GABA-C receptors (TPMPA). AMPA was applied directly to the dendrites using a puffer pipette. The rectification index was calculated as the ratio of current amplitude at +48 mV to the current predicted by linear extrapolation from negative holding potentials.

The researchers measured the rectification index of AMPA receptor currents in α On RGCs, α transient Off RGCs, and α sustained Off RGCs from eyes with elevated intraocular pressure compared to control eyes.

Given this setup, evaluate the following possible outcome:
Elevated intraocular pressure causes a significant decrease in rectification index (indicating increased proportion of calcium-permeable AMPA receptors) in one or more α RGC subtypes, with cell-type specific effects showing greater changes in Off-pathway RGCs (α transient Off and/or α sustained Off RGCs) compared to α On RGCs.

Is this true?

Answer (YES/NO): NO